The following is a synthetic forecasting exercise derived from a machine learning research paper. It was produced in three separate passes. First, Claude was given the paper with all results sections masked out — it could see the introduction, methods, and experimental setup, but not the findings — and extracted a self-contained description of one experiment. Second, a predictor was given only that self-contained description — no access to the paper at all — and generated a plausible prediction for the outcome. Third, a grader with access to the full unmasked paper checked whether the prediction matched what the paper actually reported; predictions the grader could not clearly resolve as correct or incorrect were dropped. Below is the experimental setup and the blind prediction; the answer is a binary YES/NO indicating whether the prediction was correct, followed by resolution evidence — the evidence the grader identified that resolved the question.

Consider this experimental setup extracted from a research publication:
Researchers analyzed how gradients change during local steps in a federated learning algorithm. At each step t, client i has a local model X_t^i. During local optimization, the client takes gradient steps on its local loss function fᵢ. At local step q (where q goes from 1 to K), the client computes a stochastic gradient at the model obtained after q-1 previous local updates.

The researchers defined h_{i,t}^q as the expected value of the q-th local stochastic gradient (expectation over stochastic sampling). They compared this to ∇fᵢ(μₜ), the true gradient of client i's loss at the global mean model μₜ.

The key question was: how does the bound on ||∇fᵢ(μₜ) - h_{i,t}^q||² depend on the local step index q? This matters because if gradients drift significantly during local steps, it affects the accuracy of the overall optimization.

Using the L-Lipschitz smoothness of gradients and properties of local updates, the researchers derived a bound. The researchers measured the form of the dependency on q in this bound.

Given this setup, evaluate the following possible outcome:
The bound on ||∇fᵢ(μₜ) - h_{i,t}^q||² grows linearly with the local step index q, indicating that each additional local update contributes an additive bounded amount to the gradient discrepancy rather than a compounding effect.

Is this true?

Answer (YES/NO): NO